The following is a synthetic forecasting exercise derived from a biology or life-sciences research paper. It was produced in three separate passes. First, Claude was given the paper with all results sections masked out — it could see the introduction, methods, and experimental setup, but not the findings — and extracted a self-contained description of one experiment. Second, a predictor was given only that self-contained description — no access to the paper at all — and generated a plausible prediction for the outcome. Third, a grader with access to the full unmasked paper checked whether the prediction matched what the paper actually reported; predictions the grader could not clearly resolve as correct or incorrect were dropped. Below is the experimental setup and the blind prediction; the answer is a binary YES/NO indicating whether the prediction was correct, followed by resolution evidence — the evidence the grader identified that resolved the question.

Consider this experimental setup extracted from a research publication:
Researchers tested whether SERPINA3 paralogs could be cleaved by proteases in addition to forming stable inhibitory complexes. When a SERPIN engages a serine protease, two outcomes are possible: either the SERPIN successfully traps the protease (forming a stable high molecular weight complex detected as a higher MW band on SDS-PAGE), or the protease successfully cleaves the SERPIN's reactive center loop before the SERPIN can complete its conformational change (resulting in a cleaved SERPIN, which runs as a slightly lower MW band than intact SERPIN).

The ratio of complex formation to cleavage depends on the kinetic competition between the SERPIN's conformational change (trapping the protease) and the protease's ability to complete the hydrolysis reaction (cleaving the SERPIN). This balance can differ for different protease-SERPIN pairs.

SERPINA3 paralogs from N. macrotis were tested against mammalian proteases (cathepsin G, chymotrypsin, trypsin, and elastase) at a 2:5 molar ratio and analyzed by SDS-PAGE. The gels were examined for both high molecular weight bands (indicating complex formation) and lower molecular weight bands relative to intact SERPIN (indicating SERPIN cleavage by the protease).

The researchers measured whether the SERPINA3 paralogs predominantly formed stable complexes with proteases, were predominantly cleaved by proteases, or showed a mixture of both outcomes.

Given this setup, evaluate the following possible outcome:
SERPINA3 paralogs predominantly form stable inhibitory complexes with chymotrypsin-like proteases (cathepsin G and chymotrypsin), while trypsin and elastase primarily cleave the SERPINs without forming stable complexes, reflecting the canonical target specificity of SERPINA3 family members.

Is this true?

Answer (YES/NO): NO